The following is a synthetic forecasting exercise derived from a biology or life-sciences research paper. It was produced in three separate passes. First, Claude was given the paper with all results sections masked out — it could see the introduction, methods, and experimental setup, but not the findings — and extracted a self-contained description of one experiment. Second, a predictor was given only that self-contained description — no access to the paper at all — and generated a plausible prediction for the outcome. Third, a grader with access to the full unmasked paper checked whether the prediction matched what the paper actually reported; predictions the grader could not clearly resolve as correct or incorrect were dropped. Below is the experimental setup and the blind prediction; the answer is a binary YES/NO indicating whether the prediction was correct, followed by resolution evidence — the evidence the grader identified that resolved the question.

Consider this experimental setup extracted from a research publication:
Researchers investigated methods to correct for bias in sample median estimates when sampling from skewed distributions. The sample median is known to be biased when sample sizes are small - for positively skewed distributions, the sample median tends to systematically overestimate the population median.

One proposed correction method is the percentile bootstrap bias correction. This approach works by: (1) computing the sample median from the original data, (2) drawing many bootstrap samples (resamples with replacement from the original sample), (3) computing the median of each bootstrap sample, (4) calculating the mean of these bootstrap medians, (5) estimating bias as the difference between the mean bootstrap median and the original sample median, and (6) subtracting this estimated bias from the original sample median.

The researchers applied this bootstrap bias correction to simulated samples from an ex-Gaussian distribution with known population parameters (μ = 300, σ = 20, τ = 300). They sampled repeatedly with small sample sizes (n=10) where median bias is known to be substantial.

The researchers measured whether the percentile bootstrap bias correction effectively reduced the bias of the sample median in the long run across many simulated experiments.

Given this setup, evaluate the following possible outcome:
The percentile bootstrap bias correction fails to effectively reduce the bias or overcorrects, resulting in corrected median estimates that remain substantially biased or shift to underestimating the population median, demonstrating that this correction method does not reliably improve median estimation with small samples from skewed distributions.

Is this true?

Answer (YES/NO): NO